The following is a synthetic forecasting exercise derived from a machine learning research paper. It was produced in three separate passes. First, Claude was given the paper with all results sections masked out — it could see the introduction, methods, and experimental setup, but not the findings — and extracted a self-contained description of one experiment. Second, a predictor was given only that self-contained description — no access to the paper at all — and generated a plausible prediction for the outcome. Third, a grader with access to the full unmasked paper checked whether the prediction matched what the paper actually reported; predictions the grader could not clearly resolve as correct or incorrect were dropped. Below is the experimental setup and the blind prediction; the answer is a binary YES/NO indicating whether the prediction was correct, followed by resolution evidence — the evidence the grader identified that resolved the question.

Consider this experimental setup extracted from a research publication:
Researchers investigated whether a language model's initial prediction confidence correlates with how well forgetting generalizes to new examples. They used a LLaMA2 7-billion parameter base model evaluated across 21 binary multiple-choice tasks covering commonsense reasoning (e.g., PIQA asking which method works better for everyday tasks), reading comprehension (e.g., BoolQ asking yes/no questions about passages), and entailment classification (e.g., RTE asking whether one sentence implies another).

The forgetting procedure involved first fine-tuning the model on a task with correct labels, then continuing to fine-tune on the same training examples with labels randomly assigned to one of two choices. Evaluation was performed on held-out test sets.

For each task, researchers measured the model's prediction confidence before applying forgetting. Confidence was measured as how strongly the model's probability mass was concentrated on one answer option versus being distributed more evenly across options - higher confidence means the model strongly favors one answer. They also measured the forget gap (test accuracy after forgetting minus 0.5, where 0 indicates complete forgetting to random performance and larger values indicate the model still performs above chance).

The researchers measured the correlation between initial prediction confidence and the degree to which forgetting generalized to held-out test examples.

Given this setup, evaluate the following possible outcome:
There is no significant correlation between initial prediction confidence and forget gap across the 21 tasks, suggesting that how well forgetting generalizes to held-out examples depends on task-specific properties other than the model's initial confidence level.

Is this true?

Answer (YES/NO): NO